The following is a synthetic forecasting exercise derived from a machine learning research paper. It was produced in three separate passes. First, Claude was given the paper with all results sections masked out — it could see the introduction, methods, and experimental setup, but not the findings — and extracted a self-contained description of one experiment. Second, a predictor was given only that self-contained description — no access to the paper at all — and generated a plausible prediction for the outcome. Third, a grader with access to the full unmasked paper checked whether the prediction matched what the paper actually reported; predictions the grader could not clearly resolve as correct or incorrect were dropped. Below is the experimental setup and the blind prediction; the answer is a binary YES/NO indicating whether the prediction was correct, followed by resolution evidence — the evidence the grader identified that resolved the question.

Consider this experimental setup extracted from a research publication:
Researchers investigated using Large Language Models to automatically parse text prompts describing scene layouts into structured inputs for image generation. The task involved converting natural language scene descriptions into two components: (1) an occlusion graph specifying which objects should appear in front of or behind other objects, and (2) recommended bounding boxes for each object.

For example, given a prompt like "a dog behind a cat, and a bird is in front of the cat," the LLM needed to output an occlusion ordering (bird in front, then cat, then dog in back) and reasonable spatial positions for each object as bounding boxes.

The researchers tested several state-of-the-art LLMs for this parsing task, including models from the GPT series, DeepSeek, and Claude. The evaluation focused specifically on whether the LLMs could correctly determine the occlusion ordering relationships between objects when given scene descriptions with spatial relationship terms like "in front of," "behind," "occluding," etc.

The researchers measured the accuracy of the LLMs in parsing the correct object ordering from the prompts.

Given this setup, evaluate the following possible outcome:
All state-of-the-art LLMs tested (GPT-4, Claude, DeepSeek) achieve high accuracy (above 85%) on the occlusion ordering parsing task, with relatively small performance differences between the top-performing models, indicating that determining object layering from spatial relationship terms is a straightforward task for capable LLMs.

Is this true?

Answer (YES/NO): YES